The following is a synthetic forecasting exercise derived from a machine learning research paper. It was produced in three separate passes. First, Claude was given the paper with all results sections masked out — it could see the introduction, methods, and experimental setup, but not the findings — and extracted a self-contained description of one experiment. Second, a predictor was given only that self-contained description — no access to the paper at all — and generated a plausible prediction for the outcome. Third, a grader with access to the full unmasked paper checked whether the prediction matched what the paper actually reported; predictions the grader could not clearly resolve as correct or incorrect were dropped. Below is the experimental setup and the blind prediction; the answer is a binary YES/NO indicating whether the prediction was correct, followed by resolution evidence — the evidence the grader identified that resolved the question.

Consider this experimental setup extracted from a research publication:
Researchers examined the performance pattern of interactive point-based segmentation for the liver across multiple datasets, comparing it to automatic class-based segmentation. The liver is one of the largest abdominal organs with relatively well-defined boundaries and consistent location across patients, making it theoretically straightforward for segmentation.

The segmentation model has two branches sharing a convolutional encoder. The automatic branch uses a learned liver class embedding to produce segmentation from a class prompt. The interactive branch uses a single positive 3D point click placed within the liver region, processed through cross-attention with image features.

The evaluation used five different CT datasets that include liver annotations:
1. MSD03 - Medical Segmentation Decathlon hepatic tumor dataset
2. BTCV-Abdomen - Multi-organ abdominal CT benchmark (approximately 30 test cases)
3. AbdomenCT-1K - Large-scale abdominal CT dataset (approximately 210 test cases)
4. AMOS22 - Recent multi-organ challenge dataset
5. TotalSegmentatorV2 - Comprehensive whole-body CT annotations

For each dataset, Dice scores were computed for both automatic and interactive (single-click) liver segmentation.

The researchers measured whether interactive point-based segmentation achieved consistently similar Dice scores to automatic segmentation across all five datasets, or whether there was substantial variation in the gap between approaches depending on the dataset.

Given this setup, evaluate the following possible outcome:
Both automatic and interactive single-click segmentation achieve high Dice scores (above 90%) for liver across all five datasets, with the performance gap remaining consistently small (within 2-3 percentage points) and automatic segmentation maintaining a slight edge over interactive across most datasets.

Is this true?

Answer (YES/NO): NO